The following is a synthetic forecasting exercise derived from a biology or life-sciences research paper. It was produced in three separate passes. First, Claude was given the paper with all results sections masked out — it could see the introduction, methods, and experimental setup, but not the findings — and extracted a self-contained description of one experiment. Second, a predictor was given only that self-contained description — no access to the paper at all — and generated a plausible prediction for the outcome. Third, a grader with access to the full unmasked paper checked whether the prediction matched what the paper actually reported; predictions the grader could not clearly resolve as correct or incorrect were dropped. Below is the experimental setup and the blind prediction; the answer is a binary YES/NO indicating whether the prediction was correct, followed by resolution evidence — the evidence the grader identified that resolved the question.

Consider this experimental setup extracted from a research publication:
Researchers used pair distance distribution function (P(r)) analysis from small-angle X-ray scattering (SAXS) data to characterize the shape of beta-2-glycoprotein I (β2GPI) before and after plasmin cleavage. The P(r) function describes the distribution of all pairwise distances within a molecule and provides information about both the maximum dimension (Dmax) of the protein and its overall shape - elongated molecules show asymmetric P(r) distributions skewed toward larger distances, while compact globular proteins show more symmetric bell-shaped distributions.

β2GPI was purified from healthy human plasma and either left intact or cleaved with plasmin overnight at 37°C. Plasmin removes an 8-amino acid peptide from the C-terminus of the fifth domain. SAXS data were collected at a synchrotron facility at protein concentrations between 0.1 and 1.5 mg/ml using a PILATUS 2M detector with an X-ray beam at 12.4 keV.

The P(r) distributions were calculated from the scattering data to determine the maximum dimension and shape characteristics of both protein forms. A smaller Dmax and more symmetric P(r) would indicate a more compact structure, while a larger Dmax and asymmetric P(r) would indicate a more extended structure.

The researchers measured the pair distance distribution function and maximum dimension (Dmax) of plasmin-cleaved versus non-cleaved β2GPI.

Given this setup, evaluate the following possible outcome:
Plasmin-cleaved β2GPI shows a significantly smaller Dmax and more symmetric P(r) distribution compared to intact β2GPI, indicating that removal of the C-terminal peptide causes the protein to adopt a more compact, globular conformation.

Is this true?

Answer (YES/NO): NO